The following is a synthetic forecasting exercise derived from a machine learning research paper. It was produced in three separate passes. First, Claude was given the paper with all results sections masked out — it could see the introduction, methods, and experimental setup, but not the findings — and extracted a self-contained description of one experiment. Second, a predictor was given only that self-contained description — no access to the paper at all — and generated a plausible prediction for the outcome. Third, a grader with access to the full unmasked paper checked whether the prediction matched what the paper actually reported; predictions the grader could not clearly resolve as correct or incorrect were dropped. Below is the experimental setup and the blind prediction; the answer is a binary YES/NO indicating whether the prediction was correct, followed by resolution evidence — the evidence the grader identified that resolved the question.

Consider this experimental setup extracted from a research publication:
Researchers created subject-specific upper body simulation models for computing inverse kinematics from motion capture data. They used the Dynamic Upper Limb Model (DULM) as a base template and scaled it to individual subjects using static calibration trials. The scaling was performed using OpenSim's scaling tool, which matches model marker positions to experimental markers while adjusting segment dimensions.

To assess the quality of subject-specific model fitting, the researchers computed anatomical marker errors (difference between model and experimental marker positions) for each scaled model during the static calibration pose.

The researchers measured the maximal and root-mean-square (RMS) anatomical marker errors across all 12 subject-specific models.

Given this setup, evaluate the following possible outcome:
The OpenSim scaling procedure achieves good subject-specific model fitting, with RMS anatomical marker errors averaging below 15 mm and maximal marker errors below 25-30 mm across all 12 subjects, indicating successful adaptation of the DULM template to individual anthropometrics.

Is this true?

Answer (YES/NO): YES